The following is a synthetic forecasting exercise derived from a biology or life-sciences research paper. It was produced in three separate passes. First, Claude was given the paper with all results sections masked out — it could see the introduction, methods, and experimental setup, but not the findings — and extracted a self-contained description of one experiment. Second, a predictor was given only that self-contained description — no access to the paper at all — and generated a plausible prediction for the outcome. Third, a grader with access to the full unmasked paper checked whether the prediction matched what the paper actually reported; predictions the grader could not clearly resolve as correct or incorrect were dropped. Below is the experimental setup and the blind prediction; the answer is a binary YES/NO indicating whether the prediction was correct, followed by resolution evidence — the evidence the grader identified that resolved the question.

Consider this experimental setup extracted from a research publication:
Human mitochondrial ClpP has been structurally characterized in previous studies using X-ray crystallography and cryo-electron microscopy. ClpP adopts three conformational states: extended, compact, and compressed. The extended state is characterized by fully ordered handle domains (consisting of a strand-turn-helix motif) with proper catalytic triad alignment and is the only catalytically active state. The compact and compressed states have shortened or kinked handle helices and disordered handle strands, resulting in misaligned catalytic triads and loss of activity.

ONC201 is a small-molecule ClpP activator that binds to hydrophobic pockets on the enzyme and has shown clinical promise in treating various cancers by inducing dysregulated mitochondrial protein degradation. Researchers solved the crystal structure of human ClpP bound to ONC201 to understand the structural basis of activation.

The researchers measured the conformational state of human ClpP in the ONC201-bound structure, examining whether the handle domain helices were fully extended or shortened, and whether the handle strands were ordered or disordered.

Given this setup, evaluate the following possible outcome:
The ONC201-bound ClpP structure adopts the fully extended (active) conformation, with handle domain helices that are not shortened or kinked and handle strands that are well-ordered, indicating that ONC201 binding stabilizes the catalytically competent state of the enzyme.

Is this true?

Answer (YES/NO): NO